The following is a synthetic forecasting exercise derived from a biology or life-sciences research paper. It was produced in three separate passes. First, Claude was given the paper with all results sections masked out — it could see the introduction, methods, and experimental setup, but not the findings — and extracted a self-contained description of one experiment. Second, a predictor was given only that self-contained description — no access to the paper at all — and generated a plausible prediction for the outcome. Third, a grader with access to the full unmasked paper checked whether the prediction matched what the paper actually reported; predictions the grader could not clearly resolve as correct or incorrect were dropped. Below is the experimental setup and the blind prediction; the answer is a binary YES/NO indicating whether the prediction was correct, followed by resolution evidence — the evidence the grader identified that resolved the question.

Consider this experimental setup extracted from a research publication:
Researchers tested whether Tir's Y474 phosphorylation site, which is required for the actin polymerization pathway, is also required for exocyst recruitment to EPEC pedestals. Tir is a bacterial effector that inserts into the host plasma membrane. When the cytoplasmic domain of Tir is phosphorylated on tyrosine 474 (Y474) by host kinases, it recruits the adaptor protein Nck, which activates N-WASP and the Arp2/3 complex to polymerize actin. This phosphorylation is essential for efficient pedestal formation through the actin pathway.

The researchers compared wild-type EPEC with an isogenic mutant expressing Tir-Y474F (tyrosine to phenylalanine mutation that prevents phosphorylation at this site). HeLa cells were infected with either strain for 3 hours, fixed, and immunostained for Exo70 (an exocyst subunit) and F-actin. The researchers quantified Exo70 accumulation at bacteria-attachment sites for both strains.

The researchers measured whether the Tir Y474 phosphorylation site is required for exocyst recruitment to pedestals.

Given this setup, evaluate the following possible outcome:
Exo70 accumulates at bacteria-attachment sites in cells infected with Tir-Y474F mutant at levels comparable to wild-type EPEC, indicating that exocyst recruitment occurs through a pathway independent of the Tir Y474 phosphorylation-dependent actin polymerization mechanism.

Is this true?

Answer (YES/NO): NO